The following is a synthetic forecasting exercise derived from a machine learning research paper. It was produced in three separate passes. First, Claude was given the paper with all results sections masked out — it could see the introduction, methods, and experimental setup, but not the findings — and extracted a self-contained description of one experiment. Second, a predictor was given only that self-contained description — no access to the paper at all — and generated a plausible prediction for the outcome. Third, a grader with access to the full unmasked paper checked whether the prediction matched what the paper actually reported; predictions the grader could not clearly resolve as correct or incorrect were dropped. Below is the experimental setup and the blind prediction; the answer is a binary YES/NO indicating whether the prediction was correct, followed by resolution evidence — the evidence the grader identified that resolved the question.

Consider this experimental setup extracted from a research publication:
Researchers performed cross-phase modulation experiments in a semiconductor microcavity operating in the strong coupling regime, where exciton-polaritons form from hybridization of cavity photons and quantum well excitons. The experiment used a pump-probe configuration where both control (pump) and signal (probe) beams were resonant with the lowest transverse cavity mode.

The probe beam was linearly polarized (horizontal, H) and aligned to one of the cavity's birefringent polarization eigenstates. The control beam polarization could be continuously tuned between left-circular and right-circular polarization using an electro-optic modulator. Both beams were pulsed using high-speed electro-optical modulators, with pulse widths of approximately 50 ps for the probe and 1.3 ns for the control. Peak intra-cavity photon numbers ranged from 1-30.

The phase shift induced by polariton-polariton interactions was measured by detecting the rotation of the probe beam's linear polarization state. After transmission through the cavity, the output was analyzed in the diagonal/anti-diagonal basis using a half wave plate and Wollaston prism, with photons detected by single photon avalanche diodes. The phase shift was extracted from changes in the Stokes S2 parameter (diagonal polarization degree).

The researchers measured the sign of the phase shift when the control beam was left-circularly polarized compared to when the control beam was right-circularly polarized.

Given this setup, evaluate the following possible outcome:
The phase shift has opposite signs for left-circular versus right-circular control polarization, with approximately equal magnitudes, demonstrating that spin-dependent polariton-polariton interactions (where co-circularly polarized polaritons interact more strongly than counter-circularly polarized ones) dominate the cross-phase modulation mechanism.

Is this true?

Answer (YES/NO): YES